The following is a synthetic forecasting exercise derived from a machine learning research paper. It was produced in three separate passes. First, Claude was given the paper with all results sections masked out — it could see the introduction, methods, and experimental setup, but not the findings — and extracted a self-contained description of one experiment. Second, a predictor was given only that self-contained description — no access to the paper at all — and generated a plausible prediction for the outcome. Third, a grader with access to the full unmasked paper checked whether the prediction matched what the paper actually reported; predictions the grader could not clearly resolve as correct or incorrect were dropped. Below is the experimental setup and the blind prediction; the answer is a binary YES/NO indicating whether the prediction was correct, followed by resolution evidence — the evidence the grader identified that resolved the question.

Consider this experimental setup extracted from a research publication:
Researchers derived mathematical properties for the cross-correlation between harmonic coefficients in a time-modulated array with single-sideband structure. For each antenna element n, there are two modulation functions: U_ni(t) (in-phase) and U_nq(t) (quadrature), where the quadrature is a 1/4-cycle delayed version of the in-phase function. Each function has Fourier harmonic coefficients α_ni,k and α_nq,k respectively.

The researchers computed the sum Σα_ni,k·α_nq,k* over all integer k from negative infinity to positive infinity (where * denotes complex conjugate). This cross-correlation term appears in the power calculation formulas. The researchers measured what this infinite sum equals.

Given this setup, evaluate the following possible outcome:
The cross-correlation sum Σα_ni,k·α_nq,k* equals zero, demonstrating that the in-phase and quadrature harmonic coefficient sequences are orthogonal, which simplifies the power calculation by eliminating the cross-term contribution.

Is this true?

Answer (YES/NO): YES